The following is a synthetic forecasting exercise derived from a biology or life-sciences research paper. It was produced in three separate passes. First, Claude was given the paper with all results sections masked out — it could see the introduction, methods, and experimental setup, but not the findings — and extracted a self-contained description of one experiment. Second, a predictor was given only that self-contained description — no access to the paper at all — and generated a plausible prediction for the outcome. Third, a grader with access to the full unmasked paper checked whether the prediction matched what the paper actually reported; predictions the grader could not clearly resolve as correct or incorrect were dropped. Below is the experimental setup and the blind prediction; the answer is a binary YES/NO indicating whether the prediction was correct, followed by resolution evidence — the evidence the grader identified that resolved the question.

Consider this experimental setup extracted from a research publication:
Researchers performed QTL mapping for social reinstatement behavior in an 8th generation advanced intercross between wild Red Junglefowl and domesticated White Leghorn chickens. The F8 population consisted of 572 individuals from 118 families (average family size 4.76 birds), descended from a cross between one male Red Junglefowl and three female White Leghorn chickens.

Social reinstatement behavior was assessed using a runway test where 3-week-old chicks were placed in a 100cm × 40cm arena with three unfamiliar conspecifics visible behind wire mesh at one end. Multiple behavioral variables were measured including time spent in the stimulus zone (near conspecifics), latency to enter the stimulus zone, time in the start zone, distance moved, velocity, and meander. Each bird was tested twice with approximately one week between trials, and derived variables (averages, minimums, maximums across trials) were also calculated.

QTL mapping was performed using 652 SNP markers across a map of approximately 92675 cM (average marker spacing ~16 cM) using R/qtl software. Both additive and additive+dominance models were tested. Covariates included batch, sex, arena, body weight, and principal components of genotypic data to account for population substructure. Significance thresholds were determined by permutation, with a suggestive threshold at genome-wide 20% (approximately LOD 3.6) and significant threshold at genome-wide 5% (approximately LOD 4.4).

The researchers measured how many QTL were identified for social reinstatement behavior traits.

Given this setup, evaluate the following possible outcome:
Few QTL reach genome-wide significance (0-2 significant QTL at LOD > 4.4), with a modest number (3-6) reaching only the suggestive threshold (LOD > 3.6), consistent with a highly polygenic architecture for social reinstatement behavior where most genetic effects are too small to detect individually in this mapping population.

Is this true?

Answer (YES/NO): NO